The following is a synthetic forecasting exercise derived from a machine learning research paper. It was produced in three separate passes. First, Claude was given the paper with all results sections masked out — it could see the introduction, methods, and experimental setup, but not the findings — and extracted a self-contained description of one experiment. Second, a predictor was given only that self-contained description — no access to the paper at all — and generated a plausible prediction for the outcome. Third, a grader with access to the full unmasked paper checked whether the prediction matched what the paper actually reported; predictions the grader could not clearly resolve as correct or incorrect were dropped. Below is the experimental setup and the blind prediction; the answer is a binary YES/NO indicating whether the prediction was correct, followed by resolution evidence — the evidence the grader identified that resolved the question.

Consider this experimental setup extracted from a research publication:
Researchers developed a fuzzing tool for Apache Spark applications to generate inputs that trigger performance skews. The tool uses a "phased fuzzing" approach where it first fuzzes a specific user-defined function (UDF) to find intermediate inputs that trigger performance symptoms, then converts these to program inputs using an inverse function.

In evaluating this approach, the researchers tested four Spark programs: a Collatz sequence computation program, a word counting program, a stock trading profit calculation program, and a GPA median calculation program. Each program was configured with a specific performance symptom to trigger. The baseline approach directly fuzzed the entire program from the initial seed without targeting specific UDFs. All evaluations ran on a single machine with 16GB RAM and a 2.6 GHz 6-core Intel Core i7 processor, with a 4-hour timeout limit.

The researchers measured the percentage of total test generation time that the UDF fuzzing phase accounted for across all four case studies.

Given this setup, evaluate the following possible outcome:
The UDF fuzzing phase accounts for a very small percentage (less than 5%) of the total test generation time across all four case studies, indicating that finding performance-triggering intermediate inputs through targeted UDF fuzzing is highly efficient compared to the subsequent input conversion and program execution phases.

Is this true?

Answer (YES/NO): NO